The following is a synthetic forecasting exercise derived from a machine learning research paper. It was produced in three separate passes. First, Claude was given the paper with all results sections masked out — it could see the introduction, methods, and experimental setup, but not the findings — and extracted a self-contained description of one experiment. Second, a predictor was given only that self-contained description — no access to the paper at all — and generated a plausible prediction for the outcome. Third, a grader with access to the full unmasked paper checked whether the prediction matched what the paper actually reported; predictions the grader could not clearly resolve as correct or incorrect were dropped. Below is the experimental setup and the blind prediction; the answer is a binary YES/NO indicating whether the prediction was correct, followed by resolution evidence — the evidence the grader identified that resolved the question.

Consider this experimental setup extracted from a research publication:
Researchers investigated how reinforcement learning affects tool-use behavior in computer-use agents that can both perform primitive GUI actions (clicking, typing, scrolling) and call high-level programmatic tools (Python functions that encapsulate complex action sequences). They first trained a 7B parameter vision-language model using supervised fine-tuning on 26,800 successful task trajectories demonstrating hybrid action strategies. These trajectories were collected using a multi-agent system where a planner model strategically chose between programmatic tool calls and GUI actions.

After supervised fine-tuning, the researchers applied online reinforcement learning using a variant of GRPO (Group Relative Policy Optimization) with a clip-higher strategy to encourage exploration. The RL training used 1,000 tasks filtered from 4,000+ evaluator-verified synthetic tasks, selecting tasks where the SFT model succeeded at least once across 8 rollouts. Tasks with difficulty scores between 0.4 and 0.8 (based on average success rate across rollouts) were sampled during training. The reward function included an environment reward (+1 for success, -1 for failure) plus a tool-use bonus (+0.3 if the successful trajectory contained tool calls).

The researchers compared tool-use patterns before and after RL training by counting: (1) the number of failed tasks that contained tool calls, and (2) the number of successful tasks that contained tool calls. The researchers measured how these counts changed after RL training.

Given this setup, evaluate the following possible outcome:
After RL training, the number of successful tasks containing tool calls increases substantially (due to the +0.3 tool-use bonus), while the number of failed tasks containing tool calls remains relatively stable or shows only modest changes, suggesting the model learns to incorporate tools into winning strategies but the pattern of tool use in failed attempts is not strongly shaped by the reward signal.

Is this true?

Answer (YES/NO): NO